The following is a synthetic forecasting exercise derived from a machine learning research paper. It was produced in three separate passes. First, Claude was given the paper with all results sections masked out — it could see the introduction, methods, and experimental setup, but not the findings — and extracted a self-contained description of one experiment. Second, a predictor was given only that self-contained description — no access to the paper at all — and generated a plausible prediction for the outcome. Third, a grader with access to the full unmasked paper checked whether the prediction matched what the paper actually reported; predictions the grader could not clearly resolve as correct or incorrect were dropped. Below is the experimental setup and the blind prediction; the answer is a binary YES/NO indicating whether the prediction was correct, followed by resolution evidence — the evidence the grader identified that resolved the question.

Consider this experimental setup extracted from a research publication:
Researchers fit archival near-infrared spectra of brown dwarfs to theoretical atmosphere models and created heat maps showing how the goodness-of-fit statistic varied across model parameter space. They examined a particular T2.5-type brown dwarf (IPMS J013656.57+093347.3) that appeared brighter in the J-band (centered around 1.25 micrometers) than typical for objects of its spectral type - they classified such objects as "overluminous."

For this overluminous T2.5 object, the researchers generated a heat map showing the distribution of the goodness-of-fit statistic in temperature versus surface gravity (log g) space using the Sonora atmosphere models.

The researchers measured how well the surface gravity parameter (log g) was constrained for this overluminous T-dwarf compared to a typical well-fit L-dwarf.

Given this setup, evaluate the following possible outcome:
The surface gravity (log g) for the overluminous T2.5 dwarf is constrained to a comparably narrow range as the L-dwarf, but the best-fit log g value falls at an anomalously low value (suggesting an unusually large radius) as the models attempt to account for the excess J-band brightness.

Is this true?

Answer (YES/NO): NO